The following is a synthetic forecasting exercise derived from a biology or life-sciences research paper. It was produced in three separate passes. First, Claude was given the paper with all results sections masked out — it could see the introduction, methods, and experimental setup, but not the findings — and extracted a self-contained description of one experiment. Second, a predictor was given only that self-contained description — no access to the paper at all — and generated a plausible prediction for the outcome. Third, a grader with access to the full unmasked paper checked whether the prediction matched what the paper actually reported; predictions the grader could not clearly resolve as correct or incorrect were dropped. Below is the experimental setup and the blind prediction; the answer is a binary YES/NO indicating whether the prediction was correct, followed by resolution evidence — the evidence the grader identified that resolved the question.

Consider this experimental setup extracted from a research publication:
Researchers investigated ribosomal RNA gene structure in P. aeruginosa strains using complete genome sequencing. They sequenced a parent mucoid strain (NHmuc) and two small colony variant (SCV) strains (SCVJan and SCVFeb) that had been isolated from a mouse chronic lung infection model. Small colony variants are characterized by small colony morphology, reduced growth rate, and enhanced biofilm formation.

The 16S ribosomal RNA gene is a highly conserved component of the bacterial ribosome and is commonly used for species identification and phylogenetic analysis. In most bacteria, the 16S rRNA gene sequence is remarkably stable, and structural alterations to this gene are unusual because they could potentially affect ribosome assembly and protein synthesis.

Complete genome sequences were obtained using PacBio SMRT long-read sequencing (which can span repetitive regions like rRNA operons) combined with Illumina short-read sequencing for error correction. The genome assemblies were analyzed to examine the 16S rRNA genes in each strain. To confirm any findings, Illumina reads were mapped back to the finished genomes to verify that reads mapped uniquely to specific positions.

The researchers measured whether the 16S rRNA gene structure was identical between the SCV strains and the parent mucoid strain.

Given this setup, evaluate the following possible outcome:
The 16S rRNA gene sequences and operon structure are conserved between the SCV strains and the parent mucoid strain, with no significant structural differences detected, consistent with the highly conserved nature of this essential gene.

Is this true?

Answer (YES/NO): NO